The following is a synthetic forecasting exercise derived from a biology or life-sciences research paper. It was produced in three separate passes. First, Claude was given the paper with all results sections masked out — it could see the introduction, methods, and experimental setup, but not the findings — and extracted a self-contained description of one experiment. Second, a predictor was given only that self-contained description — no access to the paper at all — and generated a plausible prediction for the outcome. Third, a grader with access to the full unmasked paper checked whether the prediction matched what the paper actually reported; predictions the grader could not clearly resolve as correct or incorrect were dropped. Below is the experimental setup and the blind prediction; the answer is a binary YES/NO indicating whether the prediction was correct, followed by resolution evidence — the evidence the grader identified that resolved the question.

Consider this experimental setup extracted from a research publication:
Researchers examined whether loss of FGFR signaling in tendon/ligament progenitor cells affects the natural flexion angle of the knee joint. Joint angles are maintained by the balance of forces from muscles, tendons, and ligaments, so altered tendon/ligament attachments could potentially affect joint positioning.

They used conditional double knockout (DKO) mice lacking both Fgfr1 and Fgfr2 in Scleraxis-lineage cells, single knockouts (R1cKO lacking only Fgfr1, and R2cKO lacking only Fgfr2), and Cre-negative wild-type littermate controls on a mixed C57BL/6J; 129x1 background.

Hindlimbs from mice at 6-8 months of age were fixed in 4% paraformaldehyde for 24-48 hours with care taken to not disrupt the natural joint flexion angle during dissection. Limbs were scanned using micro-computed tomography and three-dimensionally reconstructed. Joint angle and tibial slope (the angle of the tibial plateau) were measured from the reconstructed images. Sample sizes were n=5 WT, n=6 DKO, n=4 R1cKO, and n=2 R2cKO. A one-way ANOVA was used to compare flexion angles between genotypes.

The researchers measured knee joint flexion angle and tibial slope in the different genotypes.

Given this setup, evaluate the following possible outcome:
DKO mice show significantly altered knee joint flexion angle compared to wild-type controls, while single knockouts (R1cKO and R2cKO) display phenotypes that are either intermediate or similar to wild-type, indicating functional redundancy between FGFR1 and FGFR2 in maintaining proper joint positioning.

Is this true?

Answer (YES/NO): YES